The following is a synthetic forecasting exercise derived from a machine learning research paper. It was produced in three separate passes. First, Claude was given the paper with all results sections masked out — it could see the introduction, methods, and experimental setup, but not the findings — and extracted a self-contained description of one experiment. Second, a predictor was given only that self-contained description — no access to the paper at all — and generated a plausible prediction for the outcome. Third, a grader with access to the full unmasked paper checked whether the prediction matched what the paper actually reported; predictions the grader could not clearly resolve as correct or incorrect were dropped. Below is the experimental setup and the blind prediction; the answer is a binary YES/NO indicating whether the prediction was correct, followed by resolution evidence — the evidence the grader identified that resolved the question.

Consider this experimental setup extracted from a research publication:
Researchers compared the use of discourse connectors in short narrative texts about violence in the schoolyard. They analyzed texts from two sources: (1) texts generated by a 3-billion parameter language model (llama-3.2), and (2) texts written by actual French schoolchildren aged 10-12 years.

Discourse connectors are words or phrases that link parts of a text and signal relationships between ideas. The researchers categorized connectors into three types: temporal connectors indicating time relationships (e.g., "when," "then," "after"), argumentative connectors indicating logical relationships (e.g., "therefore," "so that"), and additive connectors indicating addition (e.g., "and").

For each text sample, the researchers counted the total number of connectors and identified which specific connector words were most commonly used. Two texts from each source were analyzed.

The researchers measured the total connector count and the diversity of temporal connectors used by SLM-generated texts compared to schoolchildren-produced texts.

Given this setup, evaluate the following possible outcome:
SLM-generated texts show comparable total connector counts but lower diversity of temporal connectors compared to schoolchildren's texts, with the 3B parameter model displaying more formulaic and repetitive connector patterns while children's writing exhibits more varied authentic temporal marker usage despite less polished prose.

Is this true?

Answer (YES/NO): NO